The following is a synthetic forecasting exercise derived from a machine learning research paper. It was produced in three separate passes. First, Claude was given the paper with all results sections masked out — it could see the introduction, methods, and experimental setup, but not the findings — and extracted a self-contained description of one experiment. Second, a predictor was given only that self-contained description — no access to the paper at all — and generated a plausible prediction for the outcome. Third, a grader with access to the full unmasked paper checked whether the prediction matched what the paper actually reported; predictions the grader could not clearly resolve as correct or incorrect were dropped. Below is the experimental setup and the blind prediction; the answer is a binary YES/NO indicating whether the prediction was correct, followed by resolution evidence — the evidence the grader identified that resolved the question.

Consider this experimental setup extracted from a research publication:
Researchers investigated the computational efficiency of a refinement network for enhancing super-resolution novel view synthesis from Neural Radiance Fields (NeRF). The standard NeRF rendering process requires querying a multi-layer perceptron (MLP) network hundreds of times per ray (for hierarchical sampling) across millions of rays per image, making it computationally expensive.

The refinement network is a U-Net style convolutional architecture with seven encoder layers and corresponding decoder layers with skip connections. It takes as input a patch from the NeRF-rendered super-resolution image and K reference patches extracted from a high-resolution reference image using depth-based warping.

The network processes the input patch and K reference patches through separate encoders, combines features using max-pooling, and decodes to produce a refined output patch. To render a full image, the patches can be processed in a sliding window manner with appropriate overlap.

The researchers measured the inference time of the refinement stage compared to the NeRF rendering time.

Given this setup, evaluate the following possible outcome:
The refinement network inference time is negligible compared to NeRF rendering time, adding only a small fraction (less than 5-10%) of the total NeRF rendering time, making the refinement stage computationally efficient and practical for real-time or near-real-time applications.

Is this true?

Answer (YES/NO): NO